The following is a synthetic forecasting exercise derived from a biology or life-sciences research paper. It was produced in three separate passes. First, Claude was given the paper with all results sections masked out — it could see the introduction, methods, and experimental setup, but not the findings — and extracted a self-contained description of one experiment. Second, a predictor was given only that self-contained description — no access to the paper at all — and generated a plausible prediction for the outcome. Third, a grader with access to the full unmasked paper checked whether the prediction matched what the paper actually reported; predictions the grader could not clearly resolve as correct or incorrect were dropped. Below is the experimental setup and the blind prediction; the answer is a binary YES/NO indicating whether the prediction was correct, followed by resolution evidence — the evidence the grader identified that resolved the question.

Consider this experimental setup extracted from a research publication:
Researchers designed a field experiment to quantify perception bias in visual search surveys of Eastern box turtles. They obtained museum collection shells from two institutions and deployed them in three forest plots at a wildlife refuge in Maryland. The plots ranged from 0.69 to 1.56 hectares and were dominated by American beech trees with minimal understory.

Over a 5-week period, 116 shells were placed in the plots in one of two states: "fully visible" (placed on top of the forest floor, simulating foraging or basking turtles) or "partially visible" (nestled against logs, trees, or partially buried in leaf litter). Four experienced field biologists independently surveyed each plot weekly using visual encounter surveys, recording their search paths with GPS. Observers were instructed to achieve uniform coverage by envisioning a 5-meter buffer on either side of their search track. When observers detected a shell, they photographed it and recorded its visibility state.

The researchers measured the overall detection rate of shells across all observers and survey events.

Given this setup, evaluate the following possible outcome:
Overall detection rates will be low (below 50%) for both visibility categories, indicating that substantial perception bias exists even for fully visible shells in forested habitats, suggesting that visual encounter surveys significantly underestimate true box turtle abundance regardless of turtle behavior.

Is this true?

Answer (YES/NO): NO